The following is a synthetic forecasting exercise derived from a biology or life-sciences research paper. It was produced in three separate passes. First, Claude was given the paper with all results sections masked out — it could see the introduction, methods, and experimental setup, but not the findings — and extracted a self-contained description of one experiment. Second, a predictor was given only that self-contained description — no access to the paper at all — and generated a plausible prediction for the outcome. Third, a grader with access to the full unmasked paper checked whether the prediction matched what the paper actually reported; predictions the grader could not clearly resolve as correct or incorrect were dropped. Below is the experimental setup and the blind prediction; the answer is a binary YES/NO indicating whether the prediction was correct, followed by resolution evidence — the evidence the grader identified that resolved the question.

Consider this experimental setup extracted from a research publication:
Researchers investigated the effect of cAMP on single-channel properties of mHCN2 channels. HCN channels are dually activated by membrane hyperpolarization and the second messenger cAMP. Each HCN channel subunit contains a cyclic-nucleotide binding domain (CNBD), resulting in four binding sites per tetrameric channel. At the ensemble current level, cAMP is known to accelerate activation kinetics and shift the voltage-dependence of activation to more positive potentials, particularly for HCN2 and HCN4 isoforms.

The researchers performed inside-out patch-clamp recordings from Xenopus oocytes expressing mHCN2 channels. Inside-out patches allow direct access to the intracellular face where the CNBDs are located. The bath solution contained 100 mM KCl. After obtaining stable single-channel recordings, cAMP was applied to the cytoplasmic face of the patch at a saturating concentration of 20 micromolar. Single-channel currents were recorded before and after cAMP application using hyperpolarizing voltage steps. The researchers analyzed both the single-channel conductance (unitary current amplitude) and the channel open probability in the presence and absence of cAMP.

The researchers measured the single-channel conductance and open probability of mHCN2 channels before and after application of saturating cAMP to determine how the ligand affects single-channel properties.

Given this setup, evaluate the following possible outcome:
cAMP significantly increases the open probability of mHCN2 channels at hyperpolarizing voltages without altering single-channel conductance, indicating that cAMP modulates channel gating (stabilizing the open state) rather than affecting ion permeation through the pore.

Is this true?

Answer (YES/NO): YES